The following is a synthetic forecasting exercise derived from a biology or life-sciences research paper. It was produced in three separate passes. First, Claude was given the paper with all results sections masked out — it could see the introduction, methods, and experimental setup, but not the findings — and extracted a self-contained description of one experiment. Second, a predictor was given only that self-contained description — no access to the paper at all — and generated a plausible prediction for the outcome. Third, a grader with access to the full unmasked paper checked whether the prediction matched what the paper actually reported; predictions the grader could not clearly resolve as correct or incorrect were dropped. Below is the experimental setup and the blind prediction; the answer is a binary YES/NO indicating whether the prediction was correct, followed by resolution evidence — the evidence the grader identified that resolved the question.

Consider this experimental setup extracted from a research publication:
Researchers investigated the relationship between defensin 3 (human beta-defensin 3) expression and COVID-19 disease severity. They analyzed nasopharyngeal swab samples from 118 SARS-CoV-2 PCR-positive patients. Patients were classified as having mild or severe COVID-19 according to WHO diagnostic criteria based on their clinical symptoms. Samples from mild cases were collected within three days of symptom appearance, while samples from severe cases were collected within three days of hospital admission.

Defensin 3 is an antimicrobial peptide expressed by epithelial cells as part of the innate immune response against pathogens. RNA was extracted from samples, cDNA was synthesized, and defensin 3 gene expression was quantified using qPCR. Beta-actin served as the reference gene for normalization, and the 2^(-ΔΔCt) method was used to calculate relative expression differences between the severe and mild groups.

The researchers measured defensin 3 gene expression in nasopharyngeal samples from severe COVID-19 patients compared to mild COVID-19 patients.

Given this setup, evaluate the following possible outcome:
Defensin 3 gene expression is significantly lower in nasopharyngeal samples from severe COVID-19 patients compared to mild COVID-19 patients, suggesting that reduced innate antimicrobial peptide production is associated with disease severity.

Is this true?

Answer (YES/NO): YES